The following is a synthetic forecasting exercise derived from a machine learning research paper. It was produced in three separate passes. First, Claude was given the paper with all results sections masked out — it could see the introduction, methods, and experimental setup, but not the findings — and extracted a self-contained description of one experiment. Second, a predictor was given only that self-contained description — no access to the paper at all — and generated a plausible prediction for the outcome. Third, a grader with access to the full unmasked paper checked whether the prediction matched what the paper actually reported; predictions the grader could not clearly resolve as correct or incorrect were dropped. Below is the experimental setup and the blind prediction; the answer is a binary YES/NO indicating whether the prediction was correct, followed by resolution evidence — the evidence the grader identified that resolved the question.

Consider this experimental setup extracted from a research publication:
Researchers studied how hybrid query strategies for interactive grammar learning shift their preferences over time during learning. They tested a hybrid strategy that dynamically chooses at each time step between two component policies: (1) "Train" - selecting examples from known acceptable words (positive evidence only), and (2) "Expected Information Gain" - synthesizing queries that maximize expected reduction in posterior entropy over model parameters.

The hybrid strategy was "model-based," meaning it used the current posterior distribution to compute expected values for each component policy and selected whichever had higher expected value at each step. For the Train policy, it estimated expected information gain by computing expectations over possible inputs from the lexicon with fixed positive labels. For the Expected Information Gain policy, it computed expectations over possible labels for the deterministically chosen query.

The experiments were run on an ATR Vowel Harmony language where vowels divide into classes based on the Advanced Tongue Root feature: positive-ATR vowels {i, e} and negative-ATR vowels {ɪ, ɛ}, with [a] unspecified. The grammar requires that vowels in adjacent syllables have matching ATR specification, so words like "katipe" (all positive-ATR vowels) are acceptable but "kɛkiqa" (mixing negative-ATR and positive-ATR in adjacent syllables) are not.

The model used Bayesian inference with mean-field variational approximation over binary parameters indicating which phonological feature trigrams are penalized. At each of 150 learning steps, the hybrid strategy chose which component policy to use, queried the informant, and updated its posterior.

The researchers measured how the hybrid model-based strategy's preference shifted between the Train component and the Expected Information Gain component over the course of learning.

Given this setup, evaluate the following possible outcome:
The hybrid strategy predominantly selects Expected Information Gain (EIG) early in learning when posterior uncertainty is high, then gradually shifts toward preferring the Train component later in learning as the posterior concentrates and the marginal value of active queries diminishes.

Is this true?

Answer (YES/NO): NO